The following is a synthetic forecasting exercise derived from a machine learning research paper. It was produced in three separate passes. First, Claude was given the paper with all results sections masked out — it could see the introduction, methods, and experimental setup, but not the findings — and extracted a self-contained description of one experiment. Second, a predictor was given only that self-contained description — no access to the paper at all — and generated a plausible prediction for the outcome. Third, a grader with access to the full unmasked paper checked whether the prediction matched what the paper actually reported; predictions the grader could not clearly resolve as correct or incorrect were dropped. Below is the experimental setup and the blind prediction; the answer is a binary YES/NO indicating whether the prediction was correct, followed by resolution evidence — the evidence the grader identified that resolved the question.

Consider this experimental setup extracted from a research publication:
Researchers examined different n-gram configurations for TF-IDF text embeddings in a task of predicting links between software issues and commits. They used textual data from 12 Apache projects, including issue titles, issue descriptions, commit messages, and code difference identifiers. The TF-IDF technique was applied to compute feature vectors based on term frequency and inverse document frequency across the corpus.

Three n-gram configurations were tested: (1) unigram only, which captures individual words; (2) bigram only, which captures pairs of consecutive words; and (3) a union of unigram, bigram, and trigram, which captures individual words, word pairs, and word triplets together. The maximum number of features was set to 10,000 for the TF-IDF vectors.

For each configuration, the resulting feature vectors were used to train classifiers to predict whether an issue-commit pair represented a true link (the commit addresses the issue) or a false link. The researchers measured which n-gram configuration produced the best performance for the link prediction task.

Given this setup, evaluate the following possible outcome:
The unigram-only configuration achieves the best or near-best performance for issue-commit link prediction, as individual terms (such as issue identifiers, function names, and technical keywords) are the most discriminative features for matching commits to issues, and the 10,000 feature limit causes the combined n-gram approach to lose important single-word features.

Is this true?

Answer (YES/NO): NO